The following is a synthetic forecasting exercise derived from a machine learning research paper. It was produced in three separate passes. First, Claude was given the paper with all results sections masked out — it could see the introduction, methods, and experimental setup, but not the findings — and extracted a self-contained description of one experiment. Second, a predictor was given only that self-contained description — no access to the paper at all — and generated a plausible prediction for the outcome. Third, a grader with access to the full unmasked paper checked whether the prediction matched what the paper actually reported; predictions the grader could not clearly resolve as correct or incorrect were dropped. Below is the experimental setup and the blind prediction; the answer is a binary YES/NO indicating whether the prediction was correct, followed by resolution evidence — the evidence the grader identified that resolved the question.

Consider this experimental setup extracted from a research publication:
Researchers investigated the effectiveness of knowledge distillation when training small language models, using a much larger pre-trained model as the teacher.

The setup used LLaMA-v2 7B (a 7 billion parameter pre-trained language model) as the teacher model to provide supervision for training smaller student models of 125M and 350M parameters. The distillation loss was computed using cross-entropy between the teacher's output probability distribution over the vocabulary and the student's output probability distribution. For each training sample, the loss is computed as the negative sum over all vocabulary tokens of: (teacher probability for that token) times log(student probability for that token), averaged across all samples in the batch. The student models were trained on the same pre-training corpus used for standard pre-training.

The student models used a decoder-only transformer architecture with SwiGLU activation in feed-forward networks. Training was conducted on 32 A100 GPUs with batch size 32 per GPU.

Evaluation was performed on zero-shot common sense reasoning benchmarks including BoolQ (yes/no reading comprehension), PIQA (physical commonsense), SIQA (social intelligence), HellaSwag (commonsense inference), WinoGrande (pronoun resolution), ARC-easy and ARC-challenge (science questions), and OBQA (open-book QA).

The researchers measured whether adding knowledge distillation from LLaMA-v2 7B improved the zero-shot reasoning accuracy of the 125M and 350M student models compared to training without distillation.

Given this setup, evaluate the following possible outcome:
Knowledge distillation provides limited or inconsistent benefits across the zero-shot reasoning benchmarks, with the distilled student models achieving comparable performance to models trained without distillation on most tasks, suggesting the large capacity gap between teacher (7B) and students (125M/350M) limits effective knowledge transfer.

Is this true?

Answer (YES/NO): YES